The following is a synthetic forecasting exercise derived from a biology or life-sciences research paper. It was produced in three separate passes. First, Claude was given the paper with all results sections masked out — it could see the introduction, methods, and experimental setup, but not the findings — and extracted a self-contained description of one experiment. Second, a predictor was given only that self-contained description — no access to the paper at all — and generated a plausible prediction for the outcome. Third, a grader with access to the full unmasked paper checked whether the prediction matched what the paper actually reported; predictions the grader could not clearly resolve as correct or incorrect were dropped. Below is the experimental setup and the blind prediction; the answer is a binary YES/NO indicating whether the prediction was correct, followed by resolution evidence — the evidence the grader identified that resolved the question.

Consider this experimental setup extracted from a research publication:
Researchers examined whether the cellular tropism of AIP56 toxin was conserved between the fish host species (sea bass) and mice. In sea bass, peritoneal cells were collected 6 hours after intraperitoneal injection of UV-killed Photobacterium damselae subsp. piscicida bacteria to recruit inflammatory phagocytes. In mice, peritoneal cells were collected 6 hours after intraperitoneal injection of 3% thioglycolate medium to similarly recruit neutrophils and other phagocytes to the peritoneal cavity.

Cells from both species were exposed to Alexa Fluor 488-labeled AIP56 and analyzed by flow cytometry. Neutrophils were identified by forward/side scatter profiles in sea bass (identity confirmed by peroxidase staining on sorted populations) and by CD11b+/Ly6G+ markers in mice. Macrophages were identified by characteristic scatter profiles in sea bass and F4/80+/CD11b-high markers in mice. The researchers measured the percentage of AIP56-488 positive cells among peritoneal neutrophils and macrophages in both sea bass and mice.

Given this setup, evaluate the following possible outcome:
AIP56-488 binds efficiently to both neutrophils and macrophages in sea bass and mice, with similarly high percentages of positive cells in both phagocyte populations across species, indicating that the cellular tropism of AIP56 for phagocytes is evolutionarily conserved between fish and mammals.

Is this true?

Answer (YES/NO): NO